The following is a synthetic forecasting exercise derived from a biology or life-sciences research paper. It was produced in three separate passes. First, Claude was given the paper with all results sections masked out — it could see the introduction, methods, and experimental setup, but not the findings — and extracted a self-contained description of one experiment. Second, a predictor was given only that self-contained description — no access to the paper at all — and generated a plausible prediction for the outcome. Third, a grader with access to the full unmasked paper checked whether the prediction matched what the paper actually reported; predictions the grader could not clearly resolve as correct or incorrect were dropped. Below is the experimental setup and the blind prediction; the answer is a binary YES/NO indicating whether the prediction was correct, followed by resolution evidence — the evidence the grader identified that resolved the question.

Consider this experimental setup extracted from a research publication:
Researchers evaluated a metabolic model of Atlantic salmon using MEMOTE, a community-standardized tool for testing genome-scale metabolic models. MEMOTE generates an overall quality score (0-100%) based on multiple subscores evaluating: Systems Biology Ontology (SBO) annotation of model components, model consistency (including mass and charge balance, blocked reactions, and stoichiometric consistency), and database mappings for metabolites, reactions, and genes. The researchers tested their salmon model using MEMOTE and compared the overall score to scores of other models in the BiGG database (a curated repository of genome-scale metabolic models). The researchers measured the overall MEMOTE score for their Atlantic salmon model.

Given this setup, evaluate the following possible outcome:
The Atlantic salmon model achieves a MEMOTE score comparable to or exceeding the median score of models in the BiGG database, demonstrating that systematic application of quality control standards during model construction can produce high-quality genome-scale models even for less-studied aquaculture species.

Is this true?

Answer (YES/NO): YES